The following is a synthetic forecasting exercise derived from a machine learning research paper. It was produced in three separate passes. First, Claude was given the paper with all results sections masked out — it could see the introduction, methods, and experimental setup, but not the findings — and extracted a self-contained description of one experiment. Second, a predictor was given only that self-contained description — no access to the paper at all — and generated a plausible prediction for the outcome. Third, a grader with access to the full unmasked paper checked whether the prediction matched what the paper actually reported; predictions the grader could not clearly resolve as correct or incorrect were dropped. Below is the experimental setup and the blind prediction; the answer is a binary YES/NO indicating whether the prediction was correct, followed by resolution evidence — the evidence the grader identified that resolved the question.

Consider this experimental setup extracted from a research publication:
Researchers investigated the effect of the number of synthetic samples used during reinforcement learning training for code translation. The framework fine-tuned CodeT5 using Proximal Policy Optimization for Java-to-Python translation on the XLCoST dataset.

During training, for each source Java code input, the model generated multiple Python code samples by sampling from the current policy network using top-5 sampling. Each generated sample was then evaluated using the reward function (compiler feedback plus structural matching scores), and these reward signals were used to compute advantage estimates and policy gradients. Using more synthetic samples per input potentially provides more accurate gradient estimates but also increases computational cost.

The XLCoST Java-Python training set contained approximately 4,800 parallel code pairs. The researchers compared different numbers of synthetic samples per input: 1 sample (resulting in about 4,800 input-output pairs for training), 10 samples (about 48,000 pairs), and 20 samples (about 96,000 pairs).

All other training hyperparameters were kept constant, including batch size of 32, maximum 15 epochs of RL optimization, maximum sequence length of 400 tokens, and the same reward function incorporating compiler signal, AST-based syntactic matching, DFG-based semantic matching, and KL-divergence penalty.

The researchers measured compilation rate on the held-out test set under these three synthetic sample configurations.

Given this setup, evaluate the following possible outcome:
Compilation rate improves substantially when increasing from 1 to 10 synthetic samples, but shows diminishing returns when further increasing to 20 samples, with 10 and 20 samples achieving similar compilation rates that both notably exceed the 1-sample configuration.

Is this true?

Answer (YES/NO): NO